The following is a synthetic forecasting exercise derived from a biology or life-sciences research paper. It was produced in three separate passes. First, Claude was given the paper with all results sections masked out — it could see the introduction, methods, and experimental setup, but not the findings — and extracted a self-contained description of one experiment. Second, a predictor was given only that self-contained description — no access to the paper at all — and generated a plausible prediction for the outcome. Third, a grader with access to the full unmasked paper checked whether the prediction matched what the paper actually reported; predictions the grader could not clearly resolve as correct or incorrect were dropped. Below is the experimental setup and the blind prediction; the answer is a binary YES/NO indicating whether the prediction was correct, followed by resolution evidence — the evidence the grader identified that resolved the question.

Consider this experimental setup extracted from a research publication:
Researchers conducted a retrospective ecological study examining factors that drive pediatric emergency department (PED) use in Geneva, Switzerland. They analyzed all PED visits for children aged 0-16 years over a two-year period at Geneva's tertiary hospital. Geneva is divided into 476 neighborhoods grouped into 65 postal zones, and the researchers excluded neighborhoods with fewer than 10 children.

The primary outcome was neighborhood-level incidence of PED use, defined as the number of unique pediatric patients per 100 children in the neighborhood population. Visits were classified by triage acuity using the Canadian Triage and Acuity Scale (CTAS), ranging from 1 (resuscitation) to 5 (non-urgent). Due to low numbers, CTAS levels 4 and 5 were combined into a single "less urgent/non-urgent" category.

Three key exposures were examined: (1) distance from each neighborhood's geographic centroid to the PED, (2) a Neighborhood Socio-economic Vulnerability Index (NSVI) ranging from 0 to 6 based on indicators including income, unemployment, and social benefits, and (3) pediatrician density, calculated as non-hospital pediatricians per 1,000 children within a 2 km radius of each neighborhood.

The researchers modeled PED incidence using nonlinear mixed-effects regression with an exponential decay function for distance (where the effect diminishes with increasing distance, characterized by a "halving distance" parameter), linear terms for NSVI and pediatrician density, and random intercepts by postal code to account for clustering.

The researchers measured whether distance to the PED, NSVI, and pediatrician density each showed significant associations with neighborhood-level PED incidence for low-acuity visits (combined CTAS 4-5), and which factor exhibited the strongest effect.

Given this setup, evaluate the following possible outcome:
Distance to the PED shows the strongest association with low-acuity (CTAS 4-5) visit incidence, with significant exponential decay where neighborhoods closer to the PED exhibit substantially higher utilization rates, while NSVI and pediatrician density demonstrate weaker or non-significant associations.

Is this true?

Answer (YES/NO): NO